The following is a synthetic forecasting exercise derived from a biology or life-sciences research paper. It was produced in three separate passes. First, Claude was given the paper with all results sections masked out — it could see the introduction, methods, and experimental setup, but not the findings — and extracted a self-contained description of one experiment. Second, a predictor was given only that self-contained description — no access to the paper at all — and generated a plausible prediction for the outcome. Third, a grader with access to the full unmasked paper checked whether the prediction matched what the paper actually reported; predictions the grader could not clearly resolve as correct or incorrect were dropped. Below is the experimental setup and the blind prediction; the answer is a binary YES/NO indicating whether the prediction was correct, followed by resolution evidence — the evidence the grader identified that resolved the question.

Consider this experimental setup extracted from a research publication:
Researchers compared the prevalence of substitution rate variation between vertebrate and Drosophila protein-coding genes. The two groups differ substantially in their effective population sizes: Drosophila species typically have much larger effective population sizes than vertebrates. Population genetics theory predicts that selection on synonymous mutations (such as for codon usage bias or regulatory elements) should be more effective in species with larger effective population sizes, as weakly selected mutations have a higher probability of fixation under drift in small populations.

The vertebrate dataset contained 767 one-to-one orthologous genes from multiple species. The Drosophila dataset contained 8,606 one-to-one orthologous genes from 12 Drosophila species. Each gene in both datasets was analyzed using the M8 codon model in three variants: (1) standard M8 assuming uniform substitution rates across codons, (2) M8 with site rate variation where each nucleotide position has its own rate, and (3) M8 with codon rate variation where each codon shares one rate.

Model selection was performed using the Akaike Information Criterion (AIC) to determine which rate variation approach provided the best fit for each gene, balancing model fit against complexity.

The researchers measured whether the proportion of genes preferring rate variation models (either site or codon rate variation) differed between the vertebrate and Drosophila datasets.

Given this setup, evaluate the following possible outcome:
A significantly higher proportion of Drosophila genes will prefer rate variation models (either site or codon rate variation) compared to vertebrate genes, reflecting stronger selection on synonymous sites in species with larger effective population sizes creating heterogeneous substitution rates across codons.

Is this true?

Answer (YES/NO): NO